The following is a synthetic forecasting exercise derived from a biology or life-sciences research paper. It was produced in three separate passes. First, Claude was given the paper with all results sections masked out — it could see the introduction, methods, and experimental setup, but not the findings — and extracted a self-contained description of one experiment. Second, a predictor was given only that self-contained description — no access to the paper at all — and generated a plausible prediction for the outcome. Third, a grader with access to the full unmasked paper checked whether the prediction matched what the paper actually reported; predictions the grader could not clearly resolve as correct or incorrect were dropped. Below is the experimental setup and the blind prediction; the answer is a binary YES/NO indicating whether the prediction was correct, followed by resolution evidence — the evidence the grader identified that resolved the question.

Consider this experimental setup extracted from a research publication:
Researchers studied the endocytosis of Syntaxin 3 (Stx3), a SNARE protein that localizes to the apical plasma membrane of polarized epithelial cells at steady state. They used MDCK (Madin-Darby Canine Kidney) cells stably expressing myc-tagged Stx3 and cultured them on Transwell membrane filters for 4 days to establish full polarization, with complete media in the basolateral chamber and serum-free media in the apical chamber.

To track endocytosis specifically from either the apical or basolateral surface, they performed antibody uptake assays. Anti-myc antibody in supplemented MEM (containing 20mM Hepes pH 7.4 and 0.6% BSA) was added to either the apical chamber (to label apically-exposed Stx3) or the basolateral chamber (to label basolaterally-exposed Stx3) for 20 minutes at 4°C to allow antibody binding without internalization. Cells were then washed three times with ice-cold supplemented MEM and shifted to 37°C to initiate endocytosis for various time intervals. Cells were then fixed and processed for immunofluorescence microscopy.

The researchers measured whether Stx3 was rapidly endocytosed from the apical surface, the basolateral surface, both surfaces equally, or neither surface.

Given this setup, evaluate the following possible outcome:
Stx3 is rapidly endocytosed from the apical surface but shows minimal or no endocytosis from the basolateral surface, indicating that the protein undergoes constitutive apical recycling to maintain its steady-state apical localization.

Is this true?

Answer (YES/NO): NO